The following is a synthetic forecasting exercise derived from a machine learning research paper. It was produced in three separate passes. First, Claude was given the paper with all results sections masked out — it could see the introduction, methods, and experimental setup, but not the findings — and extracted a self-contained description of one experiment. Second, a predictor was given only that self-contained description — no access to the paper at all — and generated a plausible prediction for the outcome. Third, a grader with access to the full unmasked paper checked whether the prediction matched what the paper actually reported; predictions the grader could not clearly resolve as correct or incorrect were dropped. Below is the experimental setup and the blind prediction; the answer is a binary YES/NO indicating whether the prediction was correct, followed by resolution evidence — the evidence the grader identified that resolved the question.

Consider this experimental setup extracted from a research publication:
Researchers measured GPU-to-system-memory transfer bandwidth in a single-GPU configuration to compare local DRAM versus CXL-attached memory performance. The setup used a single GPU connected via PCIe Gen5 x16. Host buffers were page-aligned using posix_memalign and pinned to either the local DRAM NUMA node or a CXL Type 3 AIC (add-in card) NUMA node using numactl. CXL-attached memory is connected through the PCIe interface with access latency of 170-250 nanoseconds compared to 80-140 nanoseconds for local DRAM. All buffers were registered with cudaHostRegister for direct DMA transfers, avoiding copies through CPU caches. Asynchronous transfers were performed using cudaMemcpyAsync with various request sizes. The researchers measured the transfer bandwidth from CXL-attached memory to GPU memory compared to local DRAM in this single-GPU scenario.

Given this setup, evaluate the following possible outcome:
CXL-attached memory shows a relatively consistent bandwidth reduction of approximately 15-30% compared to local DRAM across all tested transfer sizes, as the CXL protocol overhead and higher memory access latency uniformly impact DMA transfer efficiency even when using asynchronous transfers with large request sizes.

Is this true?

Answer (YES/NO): NO